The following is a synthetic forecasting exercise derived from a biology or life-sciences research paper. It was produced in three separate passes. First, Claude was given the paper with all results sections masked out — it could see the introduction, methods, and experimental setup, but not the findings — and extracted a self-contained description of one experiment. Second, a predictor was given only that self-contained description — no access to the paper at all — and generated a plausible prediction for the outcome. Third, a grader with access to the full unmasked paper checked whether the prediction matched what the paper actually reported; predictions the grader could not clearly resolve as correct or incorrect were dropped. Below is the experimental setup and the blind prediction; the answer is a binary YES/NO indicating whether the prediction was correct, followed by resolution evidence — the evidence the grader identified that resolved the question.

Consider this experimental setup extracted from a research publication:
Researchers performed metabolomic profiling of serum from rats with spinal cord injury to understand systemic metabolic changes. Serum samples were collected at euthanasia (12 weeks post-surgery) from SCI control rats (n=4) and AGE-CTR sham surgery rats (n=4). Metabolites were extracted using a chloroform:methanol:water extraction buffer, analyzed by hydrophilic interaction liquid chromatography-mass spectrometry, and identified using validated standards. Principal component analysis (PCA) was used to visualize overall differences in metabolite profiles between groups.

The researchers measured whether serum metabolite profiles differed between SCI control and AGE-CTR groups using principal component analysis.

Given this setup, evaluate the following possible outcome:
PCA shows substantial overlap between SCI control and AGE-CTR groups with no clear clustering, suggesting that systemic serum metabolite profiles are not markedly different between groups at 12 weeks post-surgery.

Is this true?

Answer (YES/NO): NO